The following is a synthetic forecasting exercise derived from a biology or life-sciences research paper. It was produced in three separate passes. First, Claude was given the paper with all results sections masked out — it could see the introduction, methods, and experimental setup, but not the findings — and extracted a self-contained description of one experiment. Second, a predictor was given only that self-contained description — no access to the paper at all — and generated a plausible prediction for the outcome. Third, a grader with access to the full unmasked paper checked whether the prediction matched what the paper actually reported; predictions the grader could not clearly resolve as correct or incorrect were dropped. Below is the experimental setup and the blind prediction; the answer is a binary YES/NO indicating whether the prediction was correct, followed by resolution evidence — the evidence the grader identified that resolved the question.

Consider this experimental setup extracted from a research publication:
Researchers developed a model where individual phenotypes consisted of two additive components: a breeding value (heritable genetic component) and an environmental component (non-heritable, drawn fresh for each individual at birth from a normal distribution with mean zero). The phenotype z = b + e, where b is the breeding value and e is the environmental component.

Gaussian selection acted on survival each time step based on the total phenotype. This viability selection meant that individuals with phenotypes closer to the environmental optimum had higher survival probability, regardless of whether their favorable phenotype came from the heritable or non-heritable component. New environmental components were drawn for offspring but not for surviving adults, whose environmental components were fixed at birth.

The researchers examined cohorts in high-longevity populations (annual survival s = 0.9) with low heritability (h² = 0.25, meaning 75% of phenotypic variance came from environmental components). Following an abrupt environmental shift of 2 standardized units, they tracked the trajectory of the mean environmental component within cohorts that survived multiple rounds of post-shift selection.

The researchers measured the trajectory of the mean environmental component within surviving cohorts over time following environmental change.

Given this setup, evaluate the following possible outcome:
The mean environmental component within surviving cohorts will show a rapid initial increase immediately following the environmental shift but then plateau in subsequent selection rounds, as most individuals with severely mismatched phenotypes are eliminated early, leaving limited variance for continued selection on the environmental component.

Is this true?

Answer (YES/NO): NO